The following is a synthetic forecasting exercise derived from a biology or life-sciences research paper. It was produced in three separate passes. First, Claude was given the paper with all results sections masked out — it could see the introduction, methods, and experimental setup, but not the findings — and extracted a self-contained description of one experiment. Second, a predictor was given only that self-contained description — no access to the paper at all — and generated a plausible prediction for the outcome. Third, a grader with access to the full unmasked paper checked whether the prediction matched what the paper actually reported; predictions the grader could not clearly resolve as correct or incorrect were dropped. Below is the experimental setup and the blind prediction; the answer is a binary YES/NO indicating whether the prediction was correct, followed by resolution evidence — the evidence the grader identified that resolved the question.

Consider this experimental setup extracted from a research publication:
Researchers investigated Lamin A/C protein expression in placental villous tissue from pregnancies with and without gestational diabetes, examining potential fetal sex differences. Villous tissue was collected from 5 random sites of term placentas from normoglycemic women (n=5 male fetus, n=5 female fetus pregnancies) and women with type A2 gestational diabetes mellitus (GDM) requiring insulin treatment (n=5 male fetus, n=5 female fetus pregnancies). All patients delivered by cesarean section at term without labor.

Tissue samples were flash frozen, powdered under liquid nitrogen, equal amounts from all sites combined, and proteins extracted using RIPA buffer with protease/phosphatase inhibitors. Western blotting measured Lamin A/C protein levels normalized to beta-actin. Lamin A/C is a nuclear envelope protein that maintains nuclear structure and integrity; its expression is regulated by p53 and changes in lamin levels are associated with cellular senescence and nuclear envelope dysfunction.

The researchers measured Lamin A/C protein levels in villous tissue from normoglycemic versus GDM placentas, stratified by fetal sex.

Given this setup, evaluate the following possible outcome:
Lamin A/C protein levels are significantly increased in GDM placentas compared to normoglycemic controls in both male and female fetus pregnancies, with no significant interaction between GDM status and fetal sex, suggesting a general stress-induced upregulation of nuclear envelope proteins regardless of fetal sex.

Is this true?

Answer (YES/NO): NO